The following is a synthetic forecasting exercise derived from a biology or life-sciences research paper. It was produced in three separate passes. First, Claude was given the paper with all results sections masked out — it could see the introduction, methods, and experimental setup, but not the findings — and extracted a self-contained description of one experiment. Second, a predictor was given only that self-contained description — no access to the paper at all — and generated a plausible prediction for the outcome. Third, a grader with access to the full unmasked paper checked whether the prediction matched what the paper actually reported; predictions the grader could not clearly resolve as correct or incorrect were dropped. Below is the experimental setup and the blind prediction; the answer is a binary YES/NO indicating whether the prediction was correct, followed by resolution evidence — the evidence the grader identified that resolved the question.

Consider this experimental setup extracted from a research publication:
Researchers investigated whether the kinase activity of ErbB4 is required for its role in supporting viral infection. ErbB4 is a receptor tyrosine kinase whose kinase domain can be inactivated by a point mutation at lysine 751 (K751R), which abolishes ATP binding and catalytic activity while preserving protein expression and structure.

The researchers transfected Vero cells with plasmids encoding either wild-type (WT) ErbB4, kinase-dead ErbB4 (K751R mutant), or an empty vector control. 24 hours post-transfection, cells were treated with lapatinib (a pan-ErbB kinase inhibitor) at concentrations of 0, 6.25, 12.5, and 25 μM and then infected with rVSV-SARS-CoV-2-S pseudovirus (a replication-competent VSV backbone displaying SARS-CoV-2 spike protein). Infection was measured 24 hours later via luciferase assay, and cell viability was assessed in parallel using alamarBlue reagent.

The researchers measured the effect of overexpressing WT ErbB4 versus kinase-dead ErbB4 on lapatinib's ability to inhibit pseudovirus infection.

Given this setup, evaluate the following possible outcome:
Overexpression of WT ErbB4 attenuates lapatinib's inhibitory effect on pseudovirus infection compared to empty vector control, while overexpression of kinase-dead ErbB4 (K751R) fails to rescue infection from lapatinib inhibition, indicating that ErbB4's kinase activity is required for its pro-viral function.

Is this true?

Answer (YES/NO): YES